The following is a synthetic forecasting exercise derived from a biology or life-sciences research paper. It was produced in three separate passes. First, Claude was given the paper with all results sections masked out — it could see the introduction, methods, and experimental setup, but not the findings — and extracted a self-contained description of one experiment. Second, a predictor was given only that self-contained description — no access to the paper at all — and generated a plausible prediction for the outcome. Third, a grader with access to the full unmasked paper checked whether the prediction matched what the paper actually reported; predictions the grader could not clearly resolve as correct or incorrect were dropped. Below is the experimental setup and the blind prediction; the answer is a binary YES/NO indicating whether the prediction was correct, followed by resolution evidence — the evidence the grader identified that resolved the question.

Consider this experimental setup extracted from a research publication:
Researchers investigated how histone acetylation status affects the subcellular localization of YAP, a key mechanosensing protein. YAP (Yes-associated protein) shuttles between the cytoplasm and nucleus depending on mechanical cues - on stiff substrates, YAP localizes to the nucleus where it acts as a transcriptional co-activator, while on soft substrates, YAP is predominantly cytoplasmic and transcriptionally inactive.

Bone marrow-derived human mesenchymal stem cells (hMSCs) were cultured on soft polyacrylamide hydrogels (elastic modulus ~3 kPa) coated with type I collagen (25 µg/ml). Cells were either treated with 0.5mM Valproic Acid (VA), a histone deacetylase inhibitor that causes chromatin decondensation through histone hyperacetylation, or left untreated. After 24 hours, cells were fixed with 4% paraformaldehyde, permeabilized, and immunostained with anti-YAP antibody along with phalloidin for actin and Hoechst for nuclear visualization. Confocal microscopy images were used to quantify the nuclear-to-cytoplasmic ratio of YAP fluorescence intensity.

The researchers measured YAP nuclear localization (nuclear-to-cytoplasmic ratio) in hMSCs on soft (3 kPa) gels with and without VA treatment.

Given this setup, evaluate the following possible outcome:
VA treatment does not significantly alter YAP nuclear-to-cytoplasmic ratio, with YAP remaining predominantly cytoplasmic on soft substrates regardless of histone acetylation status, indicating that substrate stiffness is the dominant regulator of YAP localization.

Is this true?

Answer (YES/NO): NO